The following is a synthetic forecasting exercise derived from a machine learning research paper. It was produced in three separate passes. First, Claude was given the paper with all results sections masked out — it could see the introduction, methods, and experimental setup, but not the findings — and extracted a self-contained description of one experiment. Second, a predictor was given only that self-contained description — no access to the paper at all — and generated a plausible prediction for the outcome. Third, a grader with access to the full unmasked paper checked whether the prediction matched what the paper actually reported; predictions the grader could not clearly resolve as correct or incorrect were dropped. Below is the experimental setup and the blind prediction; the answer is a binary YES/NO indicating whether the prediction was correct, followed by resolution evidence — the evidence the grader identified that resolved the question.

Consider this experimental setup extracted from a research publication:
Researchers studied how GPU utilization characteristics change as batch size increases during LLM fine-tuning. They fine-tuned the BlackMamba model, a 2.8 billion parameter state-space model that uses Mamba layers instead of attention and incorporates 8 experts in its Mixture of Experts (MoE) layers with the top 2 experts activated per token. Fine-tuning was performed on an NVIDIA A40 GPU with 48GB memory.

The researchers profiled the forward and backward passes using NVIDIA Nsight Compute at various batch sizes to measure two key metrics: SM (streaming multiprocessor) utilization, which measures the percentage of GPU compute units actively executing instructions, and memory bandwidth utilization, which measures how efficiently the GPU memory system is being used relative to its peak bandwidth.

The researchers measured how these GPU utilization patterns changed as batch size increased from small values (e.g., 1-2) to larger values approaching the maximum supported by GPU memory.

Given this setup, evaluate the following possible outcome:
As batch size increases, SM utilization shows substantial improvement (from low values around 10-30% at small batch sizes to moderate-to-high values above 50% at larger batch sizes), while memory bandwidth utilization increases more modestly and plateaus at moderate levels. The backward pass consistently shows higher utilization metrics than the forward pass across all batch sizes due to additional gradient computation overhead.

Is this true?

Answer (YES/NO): NO